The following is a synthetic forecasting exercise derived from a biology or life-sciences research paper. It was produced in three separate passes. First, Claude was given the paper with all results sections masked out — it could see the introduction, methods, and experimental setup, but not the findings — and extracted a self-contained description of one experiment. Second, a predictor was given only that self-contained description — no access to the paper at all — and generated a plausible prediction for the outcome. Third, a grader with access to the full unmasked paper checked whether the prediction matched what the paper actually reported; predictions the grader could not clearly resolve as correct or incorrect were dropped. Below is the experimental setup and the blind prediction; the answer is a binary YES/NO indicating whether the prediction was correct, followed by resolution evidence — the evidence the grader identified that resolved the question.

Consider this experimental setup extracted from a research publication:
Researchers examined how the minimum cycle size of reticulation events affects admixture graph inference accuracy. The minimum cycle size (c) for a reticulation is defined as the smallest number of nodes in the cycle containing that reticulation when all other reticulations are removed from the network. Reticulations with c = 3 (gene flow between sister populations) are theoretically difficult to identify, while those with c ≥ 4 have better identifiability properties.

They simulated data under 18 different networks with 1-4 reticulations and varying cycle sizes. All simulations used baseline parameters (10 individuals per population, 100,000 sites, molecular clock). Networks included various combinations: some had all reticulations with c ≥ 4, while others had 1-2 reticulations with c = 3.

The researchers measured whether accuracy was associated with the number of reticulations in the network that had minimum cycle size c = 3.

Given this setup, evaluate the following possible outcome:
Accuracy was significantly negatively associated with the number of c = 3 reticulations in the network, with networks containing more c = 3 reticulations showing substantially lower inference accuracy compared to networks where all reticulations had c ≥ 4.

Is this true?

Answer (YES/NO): YES